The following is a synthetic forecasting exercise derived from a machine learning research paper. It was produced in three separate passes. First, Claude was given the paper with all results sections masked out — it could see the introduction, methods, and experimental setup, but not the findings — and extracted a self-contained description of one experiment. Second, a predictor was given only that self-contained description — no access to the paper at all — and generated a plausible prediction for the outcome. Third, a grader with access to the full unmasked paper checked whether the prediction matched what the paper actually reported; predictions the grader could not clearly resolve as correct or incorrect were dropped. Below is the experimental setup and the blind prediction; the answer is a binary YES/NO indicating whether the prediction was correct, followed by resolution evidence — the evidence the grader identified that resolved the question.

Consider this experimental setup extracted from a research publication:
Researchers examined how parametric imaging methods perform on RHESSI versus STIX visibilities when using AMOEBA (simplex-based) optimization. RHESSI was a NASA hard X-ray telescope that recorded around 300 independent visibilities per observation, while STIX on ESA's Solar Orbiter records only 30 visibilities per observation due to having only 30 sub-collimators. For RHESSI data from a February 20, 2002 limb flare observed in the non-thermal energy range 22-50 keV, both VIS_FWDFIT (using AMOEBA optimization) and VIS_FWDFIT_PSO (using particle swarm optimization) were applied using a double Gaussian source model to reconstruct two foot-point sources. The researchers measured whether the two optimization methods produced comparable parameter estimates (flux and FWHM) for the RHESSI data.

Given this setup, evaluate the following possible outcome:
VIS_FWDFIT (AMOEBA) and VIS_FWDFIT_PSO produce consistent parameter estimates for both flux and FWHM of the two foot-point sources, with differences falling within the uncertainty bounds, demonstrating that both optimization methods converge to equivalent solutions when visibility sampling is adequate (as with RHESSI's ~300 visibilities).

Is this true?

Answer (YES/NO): YES